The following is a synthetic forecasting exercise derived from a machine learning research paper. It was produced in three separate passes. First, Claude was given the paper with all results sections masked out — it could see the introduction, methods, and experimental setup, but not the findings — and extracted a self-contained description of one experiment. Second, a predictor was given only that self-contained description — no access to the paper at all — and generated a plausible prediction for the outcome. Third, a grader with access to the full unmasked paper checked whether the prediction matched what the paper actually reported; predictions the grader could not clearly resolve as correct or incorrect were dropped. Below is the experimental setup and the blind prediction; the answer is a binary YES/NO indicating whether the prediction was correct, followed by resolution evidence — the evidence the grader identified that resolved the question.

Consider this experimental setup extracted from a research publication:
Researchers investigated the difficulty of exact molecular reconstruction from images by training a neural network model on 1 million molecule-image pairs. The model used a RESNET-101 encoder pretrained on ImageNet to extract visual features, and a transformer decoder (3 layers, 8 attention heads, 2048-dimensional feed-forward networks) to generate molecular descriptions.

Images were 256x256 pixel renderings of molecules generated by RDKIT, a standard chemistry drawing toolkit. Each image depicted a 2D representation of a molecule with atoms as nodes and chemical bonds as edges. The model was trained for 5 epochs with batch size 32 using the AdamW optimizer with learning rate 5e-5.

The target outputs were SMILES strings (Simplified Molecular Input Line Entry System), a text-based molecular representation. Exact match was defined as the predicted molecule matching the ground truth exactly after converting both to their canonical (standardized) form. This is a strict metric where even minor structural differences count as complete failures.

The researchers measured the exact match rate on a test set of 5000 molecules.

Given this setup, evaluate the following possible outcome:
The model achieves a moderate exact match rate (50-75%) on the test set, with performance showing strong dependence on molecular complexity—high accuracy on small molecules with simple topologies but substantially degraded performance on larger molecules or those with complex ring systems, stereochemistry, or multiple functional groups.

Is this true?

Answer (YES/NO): NO